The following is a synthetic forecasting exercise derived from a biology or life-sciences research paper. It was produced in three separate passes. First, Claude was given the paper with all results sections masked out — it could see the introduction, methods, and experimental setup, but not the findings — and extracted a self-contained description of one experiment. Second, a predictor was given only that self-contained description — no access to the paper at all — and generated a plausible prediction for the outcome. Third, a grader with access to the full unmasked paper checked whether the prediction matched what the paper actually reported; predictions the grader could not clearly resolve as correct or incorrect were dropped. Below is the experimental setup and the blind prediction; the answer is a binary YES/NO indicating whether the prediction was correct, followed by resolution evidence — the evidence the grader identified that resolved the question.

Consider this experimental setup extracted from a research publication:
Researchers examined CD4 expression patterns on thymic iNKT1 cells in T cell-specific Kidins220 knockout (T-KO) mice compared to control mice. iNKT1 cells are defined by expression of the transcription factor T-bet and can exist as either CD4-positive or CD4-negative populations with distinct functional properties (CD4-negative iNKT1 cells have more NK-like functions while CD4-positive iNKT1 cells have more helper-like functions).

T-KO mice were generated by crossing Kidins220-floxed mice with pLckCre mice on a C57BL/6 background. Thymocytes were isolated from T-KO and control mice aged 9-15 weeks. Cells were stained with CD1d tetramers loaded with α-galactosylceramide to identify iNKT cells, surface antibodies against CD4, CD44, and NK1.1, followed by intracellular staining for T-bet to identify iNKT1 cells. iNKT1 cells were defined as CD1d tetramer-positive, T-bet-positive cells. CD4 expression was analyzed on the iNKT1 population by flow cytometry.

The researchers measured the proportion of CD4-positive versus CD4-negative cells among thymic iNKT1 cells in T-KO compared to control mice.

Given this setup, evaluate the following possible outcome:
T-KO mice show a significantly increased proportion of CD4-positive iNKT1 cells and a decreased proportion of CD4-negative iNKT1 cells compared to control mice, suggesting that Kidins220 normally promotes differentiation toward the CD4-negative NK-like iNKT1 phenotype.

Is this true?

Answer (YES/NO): YES